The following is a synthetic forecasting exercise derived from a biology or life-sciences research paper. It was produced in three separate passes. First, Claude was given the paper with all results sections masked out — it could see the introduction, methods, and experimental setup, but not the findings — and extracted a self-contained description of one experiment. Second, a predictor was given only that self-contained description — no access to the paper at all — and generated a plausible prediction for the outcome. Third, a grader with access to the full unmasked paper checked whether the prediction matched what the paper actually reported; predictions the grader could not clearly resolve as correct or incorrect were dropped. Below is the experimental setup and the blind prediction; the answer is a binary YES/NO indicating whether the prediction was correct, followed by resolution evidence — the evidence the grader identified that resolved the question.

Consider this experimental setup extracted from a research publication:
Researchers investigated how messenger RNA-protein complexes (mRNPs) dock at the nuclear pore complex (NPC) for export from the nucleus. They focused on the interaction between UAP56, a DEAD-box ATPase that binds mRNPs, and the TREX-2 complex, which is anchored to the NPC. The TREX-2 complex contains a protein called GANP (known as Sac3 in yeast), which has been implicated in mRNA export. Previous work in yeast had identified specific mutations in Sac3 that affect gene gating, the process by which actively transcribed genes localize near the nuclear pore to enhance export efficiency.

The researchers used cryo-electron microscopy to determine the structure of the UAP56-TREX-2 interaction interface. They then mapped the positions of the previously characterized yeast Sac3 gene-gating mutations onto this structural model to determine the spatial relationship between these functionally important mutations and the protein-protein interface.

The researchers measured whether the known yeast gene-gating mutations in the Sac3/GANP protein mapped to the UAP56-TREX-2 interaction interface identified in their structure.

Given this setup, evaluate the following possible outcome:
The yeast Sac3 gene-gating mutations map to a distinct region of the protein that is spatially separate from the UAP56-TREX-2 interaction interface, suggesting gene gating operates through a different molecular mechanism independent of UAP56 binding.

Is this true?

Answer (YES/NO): NO